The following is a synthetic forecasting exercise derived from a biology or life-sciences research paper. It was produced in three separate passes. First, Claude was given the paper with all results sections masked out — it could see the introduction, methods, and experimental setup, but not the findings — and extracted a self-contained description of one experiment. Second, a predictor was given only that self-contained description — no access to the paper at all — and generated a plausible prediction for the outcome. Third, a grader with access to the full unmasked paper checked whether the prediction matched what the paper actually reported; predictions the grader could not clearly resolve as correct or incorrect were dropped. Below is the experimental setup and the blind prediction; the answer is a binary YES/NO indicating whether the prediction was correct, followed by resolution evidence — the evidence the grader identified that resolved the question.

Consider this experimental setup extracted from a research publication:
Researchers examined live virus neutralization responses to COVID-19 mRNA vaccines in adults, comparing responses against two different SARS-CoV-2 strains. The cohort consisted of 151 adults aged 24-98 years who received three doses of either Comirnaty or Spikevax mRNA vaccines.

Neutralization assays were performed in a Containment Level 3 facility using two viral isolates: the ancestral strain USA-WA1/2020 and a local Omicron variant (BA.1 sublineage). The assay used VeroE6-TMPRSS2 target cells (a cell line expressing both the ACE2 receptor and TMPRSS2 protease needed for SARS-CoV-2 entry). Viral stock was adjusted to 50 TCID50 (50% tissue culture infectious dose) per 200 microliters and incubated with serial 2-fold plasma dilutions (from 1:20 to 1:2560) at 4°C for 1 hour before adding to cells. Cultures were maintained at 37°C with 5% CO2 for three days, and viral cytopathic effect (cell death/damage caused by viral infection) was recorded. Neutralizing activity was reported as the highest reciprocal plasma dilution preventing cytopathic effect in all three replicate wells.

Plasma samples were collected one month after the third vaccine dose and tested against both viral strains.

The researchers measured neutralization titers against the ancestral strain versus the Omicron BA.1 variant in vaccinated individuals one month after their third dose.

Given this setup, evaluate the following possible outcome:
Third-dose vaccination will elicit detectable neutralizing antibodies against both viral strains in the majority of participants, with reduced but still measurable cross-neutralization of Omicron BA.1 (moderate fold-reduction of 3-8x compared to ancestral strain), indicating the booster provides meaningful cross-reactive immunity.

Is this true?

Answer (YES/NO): YES